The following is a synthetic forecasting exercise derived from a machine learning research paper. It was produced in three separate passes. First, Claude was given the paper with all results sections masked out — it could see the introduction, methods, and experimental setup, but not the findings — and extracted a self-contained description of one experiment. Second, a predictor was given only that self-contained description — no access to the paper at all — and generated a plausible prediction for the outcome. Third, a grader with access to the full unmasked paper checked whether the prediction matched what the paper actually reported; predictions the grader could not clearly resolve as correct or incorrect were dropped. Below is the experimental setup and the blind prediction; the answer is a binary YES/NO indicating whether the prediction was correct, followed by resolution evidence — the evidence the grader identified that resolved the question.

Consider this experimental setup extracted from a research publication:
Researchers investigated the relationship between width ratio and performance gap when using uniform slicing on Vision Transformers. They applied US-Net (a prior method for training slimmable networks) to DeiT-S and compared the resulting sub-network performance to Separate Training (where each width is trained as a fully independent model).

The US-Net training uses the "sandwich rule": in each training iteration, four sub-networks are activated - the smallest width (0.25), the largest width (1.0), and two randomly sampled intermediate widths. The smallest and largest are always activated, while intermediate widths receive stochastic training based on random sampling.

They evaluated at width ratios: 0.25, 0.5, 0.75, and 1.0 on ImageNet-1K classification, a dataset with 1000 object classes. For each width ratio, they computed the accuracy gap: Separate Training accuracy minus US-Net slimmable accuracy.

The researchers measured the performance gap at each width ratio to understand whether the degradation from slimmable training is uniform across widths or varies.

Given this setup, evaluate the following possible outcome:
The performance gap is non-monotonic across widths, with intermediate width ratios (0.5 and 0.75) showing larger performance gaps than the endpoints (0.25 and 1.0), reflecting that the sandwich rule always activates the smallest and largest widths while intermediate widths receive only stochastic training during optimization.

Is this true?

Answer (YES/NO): NO